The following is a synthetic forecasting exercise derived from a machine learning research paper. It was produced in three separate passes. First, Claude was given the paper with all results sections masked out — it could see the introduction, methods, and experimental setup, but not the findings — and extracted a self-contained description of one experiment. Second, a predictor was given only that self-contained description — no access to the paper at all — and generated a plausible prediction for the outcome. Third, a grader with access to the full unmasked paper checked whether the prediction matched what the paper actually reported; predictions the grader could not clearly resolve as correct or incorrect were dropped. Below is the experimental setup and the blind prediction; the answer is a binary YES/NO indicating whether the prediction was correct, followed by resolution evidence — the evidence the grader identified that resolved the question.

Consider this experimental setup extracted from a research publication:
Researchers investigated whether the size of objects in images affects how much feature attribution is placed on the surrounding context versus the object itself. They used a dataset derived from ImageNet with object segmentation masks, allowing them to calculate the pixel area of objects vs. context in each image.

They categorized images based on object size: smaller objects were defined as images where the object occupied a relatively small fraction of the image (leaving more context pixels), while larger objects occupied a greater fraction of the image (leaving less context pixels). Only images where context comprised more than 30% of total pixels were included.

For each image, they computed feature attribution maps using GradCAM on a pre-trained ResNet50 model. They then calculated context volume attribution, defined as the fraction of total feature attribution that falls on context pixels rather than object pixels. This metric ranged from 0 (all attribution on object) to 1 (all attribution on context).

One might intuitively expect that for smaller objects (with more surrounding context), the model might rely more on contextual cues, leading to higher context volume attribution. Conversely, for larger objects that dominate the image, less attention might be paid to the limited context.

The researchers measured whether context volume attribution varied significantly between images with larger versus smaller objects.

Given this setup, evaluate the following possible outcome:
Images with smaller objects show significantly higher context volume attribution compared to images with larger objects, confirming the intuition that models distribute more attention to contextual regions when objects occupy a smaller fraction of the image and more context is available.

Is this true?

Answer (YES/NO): NO